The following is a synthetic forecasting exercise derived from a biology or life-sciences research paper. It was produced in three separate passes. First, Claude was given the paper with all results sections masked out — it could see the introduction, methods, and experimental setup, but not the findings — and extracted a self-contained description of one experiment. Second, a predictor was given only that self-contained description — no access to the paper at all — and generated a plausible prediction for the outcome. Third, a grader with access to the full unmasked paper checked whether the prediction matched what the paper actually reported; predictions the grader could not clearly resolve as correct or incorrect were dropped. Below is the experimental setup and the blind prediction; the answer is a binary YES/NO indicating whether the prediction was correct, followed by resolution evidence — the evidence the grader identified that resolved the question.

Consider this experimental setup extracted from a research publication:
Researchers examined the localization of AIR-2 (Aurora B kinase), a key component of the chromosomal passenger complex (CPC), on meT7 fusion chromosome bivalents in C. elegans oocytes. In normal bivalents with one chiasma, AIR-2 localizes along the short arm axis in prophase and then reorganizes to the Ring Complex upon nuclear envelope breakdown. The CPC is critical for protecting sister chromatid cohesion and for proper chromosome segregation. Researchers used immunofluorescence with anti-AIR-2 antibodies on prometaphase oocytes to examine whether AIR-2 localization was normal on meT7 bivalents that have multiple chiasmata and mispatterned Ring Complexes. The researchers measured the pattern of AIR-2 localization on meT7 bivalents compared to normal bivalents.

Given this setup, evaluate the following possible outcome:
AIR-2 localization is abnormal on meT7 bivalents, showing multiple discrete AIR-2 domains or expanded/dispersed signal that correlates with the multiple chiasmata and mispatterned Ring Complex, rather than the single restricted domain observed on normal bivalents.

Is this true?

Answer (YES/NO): YES